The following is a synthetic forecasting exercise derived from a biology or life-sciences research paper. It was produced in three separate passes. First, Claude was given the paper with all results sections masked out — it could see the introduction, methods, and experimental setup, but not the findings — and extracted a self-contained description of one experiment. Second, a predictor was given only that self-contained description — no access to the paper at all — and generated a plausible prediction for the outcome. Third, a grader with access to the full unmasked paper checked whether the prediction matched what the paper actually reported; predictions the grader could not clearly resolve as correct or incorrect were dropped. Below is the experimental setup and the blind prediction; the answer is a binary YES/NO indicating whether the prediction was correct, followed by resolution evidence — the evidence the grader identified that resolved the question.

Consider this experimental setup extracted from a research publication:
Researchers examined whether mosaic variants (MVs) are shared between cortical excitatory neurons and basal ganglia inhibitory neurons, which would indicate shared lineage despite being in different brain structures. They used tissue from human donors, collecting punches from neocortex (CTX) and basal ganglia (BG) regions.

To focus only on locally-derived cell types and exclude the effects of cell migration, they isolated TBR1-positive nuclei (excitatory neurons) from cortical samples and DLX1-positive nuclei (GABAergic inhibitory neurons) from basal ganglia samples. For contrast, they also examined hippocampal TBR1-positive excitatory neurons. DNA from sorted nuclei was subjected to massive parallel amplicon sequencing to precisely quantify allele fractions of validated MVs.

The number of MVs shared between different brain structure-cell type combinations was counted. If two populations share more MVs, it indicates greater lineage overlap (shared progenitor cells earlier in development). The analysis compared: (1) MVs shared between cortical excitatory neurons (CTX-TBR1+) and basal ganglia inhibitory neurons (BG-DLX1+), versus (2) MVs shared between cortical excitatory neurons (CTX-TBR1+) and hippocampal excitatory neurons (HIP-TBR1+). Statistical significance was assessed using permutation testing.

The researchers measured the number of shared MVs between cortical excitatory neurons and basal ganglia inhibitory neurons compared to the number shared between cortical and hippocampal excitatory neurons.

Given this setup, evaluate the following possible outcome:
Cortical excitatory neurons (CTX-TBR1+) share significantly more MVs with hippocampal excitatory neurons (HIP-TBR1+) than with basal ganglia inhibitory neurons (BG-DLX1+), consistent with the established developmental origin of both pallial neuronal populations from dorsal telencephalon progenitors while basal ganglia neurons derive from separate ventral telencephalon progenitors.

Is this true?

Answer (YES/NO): NO